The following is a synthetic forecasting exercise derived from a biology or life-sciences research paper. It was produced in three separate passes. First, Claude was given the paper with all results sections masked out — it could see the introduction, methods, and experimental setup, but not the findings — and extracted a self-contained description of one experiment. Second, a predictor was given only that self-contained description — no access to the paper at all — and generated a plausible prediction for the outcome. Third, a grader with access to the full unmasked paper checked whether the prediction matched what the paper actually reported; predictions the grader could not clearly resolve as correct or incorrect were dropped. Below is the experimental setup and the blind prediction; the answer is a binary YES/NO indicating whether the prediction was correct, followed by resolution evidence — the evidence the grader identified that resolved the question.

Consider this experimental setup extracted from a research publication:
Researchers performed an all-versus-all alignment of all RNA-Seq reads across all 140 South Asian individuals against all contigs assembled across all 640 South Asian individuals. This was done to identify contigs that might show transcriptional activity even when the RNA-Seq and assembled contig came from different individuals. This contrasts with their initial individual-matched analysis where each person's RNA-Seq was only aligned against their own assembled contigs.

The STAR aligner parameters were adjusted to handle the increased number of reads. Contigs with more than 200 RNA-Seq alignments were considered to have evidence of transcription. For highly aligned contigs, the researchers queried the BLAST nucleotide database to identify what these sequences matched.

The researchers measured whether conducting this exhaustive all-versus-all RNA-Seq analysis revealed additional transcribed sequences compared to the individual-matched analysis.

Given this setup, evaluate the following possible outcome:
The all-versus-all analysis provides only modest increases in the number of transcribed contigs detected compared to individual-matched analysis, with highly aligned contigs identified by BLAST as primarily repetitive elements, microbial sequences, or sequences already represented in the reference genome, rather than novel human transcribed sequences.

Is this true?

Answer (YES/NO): NO